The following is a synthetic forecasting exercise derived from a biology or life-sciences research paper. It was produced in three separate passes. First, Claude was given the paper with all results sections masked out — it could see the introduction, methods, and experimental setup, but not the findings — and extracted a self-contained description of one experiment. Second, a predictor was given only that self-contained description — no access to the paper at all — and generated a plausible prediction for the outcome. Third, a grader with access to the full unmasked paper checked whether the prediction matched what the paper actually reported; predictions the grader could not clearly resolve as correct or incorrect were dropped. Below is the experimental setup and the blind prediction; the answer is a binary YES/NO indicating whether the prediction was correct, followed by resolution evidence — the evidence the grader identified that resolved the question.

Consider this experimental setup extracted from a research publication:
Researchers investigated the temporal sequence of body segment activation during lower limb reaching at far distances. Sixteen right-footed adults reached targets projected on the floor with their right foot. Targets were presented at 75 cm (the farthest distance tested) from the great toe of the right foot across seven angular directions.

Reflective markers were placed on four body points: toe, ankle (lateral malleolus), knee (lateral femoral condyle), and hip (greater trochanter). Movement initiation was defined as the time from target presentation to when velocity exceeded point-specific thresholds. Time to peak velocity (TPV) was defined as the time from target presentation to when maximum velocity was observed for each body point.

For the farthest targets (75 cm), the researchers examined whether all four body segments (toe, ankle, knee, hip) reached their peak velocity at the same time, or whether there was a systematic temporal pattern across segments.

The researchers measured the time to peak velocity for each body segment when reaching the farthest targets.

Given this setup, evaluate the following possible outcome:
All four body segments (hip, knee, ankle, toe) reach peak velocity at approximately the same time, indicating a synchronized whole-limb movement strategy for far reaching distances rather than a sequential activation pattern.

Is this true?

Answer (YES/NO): NO